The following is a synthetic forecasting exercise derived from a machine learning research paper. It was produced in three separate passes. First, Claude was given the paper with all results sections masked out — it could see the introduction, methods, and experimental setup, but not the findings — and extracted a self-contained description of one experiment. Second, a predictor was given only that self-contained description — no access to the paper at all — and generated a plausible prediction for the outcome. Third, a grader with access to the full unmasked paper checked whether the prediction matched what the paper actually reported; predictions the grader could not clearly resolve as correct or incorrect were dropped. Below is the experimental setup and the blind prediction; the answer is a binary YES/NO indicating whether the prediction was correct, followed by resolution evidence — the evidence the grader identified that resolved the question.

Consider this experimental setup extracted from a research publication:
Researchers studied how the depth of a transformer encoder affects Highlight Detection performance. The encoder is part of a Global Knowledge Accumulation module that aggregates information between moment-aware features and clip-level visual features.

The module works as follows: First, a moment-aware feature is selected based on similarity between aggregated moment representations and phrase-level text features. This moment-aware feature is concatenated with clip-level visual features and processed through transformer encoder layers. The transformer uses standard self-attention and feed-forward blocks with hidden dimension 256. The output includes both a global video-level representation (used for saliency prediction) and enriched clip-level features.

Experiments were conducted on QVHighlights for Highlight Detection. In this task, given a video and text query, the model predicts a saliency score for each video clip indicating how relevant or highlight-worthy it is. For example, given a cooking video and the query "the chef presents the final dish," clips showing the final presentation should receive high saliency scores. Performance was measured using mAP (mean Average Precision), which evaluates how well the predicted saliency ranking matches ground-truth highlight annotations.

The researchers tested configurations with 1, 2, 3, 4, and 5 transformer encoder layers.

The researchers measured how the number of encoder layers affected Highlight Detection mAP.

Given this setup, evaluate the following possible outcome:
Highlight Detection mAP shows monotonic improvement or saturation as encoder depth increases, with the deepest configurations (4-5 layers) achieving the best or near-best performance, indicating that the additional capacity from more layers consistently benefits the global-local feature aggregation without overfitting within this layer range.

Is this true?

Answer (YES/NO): YES